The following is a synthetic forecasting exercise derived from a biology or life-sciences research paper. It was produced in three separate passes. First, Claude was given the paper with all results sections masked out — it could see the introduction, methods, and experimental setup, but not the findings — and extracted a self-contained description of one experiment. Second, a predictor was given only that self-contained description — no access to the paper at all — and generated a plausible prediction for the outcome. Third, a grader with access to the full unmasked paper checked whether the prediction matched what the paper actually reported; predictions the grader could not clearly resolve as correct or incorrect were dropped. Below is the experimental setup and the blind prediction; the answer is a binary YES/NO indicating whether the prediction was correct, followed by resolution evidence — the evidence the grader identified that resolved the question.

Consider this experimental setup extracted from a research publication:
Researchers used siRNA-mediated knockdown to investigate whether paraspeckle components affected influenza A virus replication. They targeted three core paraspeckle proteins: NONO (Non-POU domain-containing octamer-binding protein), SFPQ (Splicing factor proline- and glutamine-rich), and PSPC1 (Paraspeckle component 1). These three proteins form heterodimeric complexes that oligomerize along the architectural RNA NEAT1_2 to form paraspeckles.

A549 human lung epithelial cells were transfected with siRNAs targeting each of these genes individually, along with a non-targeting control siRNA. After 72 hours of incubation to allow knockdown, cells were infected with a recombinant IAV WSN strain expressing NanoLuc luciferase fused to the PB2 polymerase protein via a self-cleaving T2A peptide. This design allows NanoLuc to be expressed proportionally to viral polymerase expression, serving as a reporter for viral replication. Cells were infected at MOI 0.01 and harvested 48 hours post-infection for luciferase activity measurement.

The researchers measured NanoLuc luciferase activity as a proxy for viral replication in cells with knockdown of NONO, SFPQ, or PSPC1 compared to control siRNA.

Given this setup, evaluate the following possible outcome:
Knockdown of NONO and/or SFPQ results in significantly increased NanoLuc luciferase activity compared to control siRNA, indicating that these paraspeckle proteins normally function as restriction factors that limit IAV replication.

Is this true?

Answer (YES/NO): NO